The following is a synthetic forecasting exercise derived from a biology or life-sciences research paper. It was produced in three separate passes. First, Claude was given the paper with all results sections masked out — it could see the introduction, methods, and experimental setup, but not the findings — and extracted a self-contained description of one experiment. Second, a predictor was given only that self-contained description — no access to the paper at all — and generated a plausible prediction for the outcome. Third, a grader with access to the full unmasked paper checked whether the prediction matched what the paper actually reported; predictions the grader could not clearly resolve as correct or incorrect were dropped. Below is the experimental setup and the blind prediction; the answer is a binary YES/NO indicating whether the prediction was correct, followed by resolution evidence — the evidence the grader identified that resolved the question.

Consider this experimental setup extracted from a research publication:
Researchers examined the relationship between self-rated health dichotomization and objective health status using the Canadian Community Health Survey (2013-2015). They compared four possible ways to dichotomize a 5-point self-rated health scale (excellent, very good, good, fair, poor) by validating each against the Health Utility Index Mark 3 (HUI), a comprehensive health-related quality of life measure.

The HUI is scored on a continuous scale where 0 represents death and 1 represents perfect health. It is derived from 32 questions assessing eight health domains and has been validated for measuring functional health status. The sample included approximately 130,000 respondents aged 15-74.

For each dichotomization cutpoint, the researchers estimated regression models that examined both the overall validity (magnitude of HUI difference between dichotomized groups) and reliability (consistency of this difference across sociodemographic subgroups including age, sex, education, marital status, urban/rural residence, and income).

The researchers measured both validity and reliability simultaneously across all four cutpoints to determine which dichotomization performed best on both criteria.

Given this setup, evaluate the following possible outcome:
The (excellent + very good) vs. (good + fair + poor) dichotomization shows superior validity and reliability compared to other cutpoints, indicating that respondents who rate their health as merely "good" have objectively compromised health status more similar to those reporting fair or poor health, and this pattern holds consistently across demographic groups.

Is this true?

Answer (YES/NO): NO